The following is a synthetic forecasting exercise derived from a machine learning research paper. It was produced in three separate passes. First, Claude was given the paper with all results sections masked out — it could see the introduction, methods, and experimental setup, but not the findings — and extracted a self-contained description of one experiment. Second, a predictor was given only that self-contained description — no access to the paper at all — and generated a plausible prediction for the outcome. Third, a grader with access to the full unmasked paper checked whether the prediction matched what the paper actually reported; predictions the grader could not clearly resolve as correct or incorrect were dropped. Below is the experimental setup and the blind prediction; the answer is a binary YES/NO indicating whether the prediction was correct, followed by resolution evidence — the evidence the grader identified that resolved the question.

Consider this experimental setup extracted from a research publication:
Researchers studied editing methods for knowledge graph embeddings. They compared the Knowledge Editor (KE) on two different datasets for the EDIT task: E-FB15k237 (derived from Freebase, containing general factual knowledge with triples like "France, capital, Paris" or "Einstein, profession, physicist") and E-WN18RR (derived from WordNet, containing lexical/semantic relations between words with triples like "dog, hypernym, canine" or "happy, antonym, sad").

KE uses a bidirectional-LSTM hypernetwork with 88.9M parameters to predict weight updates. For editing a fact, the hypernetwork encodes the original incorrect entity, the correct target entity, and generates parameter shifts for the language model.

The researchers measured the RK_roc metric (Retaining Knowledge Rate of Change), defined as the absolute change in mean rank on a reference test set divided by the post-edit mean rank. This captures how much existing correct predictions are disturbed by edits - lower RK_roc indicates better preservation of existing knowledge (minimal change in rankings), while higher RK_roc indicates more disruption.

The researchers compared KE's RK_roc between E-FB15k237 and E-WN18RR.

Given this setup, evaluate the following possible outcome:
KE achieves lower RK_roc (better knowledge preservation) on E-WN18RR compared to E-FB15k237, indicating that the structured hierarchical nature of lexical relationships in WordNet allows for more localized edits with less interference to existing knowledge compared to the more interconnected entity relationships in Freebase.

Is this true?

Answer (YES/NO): YES